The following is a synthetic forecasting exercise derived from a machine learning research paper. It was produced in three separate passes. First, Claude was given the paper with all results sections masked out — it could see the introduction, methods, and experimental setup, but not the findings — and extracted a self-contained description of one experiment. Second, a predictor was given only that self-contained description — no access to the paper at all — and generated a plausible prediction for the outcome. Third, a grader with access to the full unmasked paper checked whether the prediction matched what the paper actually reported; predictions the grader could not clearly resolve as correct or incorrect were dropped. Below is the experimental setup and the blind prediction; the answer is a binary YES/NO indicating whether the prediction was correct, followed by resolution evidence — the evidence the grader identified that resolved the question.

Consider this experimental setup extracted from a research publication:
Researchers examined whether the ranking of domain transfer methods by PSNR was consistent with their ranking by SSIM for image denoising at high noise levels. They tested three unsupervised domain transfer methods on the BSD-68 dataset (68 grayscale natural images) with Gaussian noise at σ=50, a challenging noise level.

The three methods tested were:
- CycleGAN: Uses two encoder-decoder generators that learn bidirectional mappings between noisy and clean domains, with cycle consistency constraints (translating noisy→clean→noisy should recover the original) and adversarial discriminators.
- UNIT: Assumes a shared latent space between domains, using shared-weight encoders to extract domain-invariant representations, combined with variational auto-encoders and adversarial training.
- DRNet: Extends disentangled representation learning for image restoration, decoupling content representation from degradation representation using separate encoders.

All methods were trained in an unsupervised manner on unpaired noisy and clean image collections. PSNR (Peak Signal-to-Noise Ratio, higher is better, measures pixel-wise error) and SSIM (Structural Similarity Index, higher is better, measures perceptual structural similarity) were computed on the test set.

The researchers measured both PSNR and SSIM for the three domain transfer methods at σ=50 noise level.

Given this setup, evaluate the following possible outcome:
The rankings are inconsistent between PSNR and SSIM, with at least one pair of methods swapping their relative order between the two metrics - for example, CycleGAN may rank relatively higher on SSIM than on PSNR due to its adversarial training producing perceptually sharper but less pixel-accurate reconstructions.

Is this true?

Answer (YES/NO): YES